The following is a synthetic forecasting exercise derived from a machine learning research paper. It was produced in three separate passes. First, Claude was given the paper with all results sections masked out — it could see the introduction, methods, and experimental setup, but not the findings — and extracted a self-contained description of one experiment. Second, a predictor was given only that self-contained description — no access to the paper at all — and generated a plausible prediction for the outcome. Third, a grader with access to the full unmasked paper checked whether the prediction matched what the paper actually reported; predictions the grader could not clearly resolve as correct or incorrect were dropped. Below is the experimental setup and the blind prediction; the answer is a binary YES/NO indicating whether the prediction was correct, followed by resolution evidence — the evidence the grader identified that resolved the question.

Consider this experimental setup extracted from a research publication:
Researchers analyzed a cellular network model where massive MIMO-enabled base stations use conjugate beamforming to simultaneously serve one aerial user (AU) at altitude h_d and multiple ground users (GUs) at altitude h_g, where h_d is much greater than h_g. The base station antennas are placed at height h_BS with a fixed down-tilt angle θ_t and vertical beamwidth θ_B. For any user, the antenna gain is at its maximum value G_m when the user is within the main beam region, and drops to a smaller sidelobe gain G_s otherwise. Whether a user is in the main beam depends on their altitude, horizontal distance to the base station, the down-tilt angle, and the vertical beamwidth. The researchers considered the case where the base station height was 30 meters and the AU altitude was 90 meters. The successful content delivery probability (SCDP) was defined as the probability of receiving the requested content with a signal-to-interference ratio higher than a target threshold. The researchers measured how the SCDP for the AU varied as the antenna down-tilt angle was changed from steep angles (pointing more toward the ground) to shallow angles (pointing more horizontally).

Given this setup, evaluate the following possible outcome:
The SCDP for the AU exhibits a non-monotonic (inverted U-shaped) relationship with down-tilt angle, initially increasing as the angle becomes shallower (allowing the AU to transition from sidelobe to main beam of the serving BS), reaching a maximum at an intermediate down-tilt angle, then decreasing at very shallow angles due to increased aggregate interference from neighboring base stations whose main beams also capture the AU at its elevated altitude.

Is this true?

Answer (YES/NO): NO